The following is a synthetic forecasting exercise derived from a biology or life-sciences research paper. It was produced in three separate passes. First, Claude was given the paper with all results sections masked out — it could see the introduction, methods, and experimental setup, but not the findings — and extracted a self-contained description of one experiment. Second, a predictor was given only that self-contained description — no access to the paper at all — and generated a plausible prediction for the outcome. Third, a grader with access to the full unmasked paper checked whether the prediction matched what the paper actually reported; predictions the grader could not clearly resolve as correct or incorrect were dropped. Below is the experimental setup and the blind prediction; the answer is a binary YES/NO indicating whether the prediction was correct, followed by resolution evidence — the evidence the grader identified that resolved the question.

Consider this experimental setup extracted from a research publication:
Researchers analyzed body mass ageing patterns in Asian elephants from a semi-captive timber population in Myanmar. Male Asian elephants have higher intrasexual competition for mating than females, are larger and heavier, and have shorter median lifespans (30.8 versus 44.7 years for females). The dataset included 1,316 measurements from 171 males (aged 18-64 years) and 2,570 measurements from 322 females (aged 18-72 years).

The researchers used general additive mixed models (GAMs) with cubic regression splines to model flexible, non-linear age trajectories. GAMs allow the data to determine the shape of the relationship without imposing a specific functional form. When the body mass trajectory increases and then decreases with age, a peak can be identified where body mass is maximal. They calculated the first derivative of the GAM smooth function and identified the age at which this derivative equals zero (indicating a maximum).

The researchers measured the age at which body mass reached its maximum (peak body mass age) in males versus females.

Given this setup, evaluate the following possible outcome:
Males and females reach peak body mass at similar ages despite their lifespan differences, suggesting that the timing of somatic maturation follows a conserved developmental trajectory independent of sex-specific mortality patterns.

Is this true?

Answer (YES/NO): NO